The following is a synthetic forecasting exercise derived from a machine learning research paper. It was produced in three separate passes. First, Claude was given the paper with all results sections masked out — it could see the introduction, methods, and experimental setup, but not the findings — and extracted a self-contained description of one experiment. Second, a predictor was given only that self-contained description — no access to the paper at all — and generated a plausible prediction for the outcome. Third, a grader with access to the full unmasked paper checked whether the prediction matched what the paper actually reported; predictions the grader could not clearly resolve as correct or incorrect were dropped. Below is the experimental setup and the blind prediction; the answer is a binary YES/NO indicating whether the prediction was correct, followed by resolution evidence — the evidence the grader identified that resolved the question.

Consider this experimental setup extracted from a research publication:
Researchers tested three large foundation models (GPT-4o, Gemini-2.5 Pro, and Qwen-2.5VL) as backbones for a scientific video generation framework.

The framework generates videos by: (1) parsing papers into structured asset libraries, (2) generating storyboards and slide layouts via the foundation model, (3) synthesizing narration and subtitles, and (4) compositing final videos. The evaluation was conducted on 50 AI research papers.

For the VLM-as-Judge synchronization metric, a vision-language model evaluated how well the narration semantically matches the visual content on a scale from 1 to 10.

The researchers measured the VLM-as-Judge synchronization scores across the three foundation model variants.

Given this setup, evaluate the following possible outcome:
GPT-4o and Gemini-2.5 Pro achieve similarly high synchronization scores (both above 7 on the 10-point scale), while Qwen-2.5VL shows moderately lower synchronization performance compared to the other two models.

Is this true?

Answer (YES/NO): NO